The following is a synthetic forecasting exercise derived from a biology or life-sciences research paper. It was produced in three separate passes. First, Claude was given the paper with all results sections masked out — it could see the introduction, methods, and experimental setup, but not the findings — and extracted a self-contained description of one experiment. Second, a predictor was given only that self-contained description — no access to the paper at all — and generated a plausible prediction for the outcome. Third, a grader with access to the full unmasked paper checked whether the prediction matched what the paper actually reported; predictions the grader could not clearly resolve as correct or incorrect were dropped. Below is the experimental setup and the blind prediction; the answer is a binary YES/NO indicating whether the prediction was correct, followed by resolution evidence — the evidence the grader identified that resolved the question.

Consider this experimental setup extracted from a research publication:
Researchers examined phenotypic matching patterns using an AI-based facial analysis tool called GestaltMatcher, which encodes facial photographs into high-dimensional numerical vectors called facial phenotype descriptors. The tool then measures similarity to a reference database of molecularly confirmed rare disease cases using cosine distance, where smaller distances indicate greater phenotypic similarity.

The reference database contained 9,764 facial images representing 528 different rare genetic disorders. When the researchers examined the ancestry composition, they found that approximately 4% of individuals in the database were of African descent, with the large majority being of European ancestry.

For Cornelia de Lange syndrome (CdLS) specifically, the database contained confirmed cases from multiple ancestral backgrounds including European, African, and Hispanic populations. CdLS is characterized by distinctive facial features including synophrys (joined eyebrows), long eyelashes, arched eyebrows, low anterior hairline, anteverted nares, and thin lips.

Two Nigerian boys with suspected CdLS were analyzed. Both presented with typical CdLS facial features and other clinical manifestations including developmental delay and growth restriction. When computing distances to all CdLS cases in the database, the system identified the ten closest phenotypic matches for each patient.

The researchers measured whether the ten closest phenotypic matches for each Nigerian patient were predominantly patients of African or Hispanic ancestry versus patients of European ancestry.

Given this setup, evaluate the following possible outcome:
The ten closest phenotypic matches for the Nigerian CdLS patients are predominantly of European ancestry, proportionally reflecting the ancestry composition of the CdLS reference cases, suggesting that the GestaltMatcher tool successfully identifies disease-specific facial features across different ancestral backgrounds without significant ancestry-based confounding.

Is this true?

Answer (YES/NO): NO